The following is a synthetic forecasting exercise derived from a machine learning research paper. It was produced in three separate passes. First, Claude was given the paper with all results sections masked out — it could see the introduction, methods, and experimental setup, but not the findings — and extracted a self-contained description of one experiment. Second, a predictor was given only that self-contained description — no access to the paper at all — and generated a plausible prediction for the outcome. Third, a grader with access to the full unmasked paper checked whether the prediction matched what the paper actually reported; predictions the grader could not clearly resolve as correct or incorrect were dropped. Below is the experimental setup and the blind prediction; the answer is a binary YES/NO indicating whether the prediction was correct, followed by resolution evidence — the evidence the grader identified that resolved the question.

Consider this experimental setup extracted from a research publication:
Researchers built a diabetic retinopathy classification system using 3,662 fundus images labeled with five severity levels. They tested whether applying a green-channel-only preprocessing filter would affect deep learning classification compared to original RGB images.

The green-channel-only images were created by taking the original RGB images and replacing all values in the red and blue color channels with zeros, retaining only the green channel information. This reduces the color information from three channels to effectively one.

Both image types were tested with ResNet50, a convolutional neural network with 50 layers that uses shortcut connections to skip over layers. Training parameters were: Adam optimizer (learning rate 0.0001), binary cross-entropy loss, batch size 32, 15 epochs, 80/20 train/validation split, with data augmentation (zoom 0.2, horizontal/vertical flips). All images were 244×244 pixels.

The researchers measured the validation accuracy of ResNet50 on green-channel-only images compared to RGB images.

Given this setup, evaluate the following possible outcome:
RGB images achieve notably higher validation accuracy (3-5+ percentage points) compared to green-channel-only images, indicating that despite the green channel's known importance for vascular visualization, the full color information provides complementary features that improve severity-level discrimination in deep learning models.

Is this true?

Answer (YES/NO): YES